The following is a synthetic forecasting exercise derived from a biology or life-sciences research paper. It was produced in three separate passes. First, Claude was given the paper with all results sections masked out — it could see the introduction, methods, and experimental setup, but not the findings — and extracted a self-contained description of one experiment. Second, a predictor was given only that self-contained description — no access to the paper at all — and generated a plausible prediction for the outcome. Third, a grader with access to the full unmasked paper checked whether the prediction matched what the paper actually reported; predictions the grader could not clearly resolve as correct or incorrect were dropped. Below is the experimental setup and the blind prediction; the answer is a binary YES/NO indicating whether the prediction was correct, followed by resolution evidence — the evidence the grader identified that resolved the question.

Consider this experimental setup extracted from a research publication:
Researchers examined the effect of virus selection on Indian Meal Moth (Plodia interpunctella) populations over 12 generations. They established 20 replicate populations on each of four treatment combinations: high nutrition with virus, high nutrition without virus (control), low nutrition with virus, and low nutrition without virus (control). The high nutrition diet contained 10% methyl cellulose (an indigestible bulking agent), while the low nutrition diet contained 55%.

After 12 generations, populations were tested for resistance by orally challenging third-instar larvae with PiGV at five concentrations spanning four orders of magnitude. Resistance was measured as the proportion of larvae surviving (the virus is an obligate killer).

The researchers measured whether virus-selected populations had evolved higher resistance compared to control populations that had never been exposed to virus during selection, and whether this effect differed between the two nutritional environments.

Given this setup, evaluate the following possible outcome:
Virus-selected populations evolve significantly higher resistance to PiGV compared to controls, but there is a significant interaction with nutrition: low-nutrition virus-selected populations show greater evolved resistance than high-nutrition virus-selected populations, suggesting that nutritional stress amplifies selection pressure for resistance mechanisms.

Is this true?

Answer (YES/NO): NO